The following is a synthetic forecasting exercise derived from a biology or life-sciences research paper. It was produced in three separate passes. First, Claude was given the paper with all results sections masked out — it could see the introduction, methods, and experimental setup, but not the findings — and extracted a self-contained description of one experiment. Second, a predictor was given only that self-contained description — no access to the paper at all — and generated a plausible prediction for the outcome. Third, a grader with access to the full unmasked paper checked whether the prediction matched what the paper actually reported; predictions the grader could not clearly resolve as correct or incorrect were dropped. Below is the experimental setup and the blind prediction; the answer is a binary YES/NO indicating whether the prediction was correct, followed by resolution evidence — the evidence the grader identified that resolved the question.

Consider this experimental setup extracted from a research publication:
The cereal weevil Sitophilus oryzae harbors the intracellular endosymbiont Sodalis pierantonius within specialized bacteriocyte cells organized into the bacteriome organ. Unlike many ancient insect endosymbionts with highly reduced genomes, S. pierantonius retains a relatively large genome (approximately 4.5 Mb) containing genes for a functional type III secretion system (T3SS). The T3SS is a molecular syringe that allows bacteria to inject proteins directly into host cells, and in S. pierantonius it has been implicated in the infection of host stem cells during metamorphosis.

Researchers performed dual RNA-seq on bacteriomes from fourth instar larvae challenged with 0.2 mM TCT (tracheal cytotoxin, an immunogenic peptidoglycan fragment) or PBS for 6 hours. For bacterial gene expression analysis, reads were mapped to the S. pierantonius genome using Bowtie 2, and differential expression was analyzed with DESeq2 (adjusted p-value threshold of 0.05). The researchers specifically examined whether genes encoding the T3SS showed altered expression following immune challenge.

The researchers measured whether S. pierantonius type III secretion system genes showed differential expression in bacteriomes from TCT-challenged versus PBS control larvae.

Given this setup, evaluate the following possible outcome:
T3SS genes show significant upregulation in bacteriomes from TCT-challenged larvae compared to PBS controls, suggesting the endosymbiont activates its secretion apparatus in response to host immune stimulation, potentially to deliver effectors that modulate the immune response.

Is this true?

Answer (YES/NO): NO